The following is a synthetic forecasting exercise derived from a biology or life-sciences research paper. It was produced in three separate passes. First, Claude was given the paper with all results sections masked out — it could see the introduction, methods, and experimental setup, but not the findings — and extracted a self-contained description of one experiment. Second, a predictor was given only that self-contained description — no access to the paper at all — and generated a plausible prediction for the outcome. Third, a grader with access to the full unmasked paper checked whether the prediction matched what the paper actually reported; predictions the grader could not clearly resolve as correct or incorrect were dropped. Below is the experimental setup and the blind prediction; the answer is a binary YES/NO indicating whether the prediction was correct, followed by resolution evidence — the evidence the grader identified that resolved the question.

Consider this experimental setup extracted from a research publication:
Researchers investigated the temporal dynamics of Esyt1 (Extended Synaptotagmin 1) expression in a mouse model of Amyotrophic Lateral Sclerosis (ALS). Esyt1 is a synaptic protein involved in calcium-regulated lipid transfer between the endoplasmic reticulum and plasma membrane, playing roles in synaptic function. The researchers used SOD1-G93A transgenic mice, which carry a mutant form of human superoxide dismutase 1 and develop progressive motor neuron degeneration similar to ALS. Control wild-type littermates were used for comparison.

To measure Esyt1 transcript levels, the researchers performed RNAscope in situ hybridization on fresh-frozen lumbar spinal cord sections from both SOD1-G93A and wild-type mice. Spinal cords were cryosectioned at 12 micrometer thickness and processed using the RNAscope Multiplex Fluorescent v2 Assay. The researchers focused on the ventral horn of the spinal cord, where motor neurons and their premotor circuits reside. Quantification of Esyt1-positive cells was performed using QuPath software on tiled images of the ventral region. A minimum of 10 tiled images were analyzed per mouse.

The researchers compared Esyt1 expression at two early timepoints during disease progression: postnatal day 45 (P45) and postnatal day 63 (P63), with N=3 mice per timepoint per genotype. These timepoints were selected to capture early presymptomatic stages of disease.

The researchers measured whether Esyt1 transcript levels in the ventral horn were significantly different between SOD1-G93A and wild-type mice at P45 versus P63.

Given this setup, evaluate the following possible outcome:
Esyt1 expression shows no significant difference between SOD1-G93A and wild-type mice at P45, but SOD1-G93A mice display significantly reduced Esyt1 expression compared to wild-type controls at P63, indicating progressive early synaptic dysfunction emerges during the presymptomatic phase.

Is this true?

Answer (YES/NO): YES